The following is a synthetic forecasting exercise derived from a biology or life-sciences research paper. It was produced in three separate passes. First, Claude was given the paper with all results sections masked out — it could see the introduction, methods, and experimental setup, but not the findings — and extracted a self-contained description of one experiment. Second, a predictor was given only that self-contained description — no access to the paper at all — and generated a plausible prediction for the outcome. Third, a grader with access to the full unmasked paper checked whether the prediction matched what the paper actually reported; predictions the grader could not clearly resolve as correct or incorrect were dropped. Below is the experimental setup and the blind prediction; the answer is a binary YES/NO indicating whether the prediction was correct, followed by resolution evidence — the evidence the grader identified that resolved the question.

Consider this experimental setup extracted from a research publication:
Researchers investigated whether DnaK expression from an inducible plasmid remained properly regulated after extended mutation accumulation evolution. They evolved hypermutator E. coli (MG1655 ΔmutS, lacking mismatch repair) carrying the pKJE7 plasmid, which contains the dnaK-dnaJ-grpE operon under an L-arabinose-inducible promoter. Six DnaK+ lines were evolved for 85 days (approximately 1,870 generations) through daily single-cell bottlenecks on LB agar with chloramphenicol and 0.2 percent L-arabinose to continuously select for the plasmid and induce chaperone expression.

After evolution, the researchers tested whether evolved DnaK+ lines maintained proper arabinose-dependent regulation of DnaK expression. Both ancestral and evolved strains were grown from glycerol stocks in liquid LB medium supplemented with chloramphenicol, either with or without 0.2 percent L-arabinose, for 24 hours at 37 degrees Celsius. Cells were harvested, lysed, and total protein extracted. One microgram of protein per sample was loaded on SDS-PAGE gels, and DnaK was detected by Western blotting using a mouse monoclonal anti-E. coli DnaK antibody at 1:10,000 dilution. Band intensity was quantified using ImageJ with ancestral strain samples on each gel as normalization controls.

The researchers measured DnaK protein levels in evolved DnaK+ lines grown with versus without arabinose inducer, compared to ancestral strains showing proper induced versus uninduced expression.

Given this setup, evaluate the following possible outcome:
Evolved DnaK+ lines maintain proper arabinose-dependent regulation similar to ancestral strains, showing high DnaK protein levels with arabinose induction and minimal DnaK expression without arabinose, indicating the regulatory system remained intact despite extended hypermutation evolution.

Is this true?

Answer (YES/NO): YES